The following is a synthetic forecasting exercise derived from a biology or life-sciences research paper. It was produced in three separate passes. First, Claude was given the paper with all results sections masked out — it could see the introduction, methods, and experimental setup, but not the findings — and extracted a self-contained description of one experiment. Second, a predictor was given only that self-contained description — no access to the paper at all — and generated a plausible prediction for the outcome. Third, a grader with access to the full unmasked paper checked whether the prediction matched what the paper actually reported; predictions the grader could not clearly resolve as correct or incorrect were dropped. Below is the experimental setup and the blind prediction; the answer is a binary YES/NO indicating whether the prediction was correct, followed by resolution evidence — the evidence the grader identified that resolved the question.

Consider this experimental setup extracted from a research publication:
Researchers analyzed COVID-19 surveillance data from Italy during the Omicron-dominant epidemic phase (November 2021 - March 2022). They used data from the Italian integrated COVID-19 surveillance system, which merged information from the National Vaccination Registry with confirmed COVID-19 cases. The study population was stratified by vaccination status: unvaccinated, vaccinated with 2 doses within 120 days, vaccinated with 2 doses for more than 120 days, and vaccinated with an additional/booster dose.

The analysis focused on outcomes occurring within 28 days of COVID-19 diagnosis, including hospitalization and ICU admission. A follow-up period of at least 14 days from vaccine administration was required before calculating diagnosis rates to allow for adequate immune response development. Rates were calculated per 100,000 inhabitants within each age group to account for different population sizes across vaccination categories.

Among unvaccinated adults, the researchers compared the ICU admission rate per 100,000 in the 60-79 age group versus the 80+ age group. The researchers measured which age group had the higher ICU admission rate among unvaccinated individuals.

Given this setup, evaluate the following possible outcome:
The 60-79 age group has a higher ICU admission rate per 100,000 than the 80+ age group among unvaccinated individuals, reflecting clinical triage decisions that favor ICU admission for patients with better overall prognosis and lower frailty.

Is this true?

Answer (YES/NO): YES